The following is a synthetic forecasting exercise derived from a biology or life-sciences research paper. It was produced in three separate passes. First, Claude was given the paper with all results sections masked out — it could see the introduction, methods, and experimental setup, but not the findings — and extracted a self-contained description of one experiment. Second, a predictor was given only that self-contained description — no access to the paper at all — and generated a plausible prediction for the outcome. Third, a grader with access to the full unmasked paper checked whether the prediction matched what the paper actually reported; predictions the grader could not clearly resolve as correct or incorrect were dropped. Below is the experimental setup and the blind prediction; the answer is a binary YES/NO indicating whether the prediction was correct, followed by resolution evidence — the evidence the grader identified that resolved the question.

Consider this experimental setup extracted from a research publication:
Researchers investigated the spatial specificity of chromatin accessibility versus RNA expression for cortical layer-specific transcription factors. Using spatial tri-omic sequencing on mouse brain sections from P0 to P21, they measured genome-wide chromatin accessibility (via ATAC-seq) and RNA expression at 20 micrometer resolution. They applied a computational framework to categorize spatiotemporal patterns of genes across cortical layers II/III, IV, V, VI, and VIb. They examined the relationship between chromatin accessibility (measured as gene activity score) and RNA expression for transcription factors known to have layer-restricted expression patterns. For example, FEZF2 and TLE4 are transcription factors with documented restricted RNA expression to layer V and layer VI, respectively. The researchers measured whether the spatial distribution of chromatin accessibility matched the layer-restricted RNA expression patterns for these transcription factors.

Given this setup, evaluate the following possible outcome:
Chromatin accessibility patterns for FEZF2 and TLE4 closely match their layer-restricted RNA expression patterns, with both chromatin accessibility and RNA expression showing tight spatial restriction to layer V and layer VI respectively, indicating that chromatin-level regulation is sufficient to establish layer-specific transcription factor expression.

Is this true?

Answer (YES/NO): NO